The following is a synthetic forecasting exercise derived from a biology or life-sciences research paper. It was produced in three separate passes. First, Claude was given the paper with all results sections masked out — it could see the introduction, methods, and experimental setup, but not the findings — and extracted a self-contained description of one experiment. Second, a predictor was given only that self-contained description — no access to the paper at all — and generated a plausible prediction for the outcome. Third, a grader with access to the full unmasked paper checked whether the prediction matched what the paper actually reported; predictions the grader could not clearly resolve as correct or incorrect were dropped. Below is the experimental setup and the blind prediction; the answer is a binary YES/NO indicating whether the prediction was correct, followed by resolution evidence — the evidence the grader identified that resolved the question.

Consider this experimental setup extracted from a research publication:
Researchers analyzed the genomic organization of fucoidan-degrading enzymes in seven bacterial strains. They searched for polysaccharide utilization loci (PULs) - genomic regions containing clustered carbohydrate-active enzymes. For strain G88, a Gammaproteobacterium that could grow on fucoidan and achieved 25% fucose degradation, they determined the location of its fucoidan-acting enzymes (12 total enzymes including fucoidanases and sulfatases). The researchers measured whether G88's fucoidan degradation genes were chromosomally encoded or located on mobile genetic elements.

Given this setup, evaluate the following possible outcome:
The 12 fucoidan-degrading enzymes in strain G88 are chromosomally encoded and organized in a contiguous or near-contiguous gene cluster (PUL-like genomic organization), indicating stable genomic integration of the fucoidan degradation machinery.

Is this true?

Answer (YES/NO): NO